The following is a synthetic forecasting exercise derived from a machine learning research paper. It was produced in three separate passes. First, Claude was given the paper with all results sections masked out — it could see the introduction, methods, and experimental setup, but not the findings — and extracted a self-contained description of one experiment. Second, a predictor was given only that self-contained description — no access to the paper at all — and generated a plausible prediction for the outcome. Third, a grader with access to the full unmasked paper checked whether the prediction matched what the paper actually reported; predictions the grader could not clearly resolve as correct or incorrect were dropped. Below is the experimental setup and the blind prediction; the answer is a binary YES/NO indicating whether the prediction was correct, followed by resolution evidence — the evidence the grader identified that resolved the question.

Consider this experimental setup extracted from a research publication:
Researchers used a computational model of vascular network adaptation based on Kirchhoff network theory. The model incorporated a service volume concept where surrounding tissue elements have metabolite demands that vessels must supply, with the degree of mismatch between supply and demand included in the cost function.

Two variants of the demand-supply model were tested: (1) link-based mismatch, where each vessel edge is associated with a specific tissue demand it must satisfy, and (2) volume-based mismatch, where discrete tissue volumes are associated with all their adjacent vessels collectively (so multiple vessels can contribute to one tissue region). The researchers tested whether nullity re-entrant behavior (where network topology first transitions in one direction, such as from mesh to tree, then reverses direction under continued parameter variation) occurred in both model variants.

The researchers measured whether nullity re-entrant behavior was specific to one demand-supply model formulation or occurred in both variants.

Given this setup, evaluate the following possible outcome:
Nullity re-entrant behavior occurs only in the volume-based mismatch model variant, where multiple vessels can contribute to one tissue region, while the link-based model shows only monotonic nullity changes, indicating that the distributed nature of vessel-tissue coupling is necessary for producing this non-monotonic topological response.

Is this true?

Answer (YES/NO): NO